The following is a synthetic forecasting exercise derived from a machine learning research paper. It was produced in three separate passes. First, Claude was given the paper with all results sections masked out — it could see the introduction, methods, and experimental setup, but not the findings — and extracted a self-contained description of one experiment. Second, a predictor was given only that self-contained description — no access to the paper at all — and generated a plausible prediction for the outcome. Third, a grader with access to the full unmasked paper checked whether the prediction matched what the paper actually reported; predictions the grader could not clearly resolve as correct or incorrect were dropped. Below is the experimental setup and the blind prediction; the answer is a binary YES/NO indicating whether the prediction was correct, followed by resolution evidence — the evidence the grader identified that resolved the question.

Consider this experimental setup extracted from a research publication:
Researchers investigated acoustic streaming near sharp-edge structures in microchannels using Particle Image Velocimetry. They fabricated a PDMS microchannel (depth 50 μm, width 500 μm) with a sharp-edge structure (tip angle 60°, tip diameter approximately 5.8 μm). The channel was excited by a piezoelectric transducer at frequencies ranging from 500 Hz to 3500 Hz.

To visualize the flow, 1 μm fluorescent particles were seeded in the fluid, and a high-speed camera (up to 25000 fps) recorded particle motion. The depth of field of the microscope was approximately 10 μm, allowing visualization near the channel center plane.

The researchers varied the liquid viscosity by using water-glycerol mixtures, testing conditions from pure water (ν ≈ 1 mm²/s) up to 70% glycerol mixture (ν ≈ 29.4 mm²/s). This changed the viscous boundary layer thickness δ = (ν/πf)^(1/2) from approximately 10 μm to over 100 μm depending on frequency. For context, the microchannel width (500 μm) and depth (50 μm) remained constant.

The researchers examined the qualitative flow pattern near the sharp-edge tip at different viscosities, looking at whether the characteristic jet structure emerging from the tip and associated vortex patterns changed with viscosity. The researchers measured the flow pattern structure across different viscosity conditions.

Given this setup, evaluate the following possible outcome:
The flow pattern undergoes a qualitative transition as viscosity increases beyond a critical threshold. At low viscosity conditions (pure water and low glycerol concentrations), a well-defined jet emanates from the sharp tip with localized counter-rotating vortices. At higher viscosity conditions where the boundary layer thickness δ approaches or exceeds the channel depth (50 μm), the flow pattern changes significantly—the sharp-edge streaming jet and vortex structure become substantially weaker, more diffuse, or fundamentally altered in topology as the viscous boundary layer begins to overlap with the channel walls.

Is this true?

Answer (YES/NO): NO